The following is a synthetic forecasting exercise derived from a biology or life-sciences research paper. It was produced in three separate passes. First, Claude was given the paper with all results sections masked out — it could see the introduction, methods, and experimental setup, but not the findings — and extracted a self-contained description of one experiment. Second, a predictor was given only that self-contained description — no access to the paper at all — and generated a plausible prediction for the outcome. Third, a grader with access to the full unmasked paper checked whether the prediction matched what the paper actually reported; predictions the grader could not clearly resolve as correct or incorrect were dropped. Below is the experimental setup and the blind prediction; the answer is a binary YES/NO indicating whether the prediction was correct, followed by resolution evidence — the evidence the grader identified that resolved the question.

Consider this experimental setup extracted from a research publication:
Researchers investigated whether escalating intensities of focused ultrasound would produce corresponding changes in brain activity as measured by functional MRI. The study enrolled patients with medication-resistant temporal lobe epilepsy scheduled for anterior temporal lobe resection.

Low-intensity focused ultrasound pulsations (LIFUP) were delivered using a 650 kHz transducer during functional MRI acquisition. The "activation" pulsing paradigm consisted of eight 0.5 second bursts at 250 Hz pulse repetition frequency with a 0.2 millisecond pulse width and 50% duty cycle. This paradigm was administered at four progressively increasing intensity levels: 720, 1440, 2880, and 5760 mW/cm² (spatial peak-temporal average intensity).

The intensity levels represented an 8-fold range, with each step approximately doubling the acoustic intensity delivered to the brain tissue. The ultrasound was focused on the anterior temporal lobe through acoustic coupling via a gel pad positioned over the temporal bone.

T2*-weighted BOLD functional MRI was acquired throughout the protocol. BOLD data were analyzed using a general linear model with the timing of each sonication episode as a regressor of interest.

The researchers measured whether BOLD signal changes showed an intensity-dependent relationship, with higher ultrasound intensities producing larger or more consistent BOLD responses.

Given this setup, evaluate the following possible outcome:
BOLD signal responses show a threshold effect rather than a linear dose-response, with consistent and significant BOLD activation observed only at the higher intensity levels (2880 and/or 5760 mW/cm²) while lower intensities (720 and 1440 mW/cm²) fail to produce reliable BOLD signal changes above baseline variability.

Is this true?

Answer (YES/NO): NO